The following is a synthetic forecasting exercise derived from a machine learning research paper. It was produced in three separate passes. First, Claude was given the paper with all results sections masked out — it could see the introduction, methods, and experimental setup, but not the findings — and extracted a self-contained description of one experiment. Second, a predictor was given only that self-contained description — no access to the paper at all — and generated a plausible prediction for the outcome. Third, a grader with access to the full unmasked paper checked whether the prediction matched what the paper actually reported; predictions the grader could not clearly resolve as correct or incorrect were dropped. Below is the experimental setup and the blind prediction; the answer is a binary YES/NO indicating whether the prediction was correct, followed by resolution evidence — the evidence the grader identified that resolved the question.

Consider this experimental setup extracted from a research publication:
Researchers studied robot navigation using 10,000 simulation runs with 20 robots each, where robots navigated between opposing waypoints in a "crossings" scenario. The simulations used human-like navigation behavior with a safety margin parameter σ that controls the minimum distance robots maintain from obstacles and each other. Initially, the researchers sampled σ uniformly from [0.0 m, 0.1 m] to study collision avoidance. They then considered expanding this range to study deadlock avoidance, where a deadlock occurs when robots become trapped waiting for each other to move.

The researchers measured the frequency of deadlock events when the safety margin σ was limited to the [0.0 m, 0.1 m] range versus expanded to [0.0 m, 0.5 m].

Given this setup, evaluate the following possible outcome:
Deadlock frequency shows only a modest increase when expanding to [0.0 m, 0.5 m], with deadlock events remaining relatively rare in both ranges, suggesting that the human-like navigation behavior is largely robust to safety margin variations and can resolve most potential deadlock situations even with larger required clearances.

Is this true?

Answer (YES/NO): NO